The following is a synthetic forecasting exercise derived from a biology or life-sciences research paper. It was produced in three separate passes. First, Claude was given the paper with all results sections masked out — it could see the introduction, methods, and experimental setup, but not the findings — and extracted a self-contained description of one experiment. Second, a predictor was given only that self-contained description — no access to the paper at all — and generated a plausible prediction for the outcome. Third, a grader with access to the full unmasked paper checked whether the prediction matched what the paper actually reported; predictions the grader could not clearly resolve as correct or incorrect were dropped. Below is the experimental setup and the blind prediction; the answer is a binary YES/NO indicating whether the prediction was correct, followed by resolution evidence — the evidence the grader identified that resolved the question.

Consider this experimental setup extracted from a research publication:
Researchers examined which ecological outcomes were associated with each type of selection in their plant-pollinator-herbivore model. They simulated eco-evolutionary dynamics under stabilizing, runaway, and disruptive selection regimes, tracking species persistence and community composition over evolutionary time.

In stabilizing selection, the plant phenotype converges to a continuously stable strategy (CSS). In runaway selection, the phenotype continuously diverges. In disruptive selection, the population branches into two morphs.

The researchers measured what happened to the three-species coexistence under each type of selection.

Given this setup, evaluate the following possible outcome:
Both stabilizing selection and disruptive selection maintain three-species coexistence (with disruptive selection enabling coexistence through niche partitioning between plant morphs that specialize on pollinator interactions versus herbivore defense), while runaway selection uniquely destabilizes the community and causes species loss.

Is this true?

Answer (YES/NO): NO